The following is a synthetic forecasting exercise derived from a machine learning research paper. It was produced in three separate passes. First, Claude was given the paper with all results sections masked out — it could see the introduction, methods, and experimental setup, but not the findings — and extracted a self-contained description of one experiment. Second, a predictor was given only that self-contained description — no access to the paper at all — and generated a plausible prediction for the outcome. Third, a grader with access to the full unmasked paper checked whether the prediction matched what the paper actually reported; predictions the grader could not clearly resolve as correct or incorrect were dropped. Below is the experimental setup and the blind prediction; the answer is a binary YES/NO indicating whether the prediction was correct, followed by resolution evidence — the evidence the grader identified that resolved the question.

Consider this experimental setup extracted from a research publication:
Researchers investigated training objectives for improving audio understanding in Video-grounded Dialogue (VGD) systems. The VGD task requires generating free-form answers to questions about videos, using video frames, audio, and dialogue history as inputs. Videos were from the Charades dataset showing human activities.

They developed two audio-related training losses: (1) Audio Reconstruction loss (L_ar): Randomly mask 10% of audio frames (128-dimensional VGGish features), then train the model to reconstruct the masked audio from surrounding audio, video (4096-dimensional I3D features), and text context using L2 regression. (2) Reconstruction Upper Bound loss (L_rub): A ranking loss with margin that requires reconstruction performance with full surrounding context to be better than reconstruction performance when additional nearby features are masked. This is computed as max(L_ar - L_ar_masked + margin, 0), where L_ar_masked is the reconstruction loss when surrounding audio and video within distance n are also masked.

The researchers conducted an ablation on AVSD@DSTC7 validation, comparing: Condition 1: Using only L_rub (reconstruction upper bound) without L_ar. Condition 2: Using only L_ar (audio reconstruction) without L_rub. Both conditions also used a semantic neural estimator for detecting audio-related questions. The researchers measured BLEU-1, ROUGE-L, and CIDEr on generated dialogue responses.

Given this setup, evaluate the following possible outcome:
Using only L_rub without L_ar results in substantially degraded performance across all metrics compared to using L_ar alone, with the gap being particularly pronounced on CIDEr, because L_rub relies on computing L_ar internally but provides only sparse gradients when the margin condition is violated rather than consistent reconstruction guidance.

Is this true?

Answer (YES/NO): YES